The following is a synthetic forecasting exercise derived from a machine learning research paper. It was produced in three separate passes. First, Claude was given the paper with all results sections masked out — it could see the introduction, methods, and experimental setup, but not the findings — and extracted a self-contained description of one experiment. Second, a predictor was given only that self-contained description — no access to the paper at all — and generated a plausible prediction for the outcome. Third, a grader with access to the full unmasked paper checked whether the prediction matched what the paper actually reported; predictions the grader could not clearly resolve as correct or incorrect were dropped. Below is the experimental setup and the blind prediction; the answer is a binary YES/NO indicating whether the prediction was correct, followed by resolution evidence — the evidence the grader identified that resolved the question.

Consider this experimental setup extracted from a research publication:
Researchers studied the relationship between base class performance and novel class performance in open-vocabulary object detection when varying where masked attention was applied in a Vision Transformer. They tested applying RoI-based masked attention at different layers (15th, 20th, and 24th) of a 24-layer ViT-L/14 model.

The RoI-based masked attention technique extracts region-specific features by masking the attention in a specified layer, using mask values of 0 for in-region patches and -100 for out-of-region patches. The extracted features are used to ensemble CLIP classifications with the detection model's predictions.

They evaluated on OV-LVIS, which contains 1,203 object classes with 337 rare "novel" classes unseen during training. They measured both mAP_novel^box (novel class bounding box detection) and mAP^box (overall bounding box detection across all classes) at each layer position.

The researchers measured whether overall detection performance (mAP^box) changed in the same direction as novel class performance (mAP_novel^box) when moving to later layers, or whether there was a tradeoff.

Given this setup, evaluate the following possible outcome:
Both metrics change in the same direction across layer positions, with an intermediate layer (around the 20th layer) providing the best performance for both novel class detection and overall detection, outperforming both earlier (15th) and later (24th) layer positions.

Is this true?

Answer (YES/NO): NO